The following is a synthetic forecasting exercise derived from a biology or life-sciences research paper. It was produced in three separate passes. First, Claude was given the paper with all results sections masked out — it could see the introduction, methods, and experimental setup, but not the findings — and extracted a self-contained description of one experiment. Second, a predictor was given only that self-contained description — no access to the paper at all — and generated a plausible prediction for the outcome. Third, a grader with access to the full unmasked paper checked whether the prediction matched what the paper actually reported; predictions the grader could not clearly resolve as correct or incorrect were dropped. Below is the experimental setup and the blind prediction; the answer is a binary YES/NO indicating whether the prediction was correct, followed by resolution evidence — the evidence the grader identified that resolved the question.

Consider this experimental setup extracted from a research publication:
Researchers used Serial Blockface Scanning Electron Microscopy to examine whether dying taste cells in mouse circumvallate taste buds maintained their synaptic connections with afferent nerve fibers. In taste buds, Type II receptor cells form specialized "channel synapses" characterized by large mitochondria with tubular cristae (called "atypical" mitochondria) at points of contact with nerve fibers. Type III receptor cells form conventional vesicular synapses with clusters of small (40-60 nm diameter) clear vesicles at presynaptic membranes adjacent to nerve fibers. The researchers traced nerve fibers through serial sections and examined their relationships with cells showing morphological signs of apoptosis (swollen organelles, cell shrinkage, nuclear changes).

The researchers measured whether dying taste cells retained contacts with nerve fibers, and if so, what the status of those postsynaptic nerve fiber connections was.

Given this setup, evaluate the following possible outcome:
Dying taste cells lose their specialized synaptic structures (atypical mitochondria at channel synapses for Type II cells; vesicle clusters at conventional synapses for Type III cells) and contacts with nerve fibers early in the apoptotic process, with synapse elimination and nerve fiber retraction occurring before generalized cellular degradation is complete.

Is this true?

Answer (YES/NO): NO